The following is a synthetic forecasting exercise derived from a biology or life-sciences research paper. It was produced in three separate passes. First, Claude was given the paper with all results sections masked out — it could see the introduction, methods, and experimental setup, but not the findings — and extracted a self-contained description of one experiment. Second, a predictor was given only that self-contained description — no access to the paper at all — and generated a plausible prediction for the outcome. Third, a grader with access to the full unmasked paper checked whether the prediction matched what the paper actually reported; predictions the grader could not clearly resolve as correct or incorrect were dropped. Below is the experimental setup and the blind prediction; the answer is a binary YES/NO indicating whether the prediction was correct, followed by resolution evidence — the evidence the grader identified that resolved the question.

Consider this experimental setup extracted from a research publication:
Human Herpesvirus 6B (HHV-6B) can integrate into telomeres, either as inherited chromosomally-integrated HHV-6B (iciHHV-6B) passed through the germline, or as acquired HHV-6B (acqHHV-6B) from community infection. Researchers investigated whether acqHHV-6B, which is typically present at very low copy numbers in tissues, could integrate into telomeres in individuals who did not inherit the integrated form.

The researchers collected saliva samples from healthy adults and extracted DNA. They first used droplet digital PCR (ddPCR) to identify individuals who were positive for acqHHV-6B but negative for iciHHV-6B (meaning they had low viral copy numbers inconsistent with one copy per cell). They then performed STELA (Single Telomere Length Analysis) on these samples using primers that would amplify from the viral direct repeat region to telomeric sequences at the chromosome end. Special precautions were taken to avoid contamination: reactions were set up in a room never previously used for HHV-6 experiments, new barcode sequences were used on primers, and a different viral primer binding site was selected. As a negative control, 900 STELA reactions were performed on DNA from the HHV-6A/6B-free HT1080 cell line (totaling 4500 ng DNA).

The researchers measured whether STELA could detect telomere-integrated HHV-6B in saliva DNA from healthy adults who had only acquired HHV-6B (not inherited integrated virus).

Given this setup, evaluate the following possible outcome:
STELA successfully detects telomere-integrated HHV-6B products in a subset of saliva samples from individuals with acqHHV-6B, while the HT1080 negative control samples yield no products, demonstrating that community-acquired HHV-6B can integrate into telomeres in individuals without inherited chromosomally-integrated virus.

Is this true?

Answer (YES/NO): YES